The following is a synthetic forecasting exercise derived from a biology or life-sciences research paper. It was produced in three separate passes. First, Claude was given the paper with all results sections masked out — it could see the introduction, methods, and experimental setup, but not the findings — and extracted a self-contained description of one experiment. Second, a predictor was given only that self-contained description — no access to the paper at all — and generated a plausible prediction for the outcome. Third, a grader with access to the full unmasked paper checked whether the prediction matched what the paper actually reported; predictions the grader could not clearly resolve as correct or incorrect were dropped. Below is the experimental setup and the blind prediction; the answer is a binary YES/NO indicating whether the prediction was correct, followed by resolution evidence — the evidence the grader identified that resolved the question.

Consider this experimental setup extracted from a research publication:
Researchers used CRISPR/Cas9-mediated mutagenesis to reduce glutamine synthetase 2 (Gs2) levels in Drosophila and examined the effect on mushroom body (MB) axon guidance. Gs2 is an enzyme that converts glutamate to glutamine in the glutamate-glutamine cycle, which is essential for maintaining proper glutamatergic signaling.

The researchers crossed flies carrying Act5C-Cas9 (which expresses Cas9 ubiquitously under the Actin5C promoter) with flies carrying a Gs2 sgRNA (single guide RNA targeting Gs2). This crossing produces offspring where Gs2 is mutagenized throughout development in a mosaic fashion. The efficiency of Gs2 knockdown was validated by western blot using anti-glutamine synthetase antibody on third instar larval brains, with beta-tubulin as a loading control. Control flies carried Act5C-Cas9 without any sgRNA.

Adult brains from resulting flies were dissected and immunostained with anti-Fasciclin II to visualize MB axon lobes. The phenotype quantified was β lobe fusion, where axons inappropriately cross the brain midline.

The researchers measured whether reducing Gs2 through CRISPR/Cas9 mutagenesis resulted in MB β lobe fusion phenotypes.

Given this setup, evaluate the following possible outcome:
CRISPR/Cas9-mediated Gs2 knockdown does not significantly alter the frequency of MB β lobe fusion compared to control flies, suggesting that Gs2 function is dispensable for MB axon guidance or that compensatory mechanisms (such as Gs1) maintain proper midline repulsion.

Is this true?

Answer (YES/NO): NO